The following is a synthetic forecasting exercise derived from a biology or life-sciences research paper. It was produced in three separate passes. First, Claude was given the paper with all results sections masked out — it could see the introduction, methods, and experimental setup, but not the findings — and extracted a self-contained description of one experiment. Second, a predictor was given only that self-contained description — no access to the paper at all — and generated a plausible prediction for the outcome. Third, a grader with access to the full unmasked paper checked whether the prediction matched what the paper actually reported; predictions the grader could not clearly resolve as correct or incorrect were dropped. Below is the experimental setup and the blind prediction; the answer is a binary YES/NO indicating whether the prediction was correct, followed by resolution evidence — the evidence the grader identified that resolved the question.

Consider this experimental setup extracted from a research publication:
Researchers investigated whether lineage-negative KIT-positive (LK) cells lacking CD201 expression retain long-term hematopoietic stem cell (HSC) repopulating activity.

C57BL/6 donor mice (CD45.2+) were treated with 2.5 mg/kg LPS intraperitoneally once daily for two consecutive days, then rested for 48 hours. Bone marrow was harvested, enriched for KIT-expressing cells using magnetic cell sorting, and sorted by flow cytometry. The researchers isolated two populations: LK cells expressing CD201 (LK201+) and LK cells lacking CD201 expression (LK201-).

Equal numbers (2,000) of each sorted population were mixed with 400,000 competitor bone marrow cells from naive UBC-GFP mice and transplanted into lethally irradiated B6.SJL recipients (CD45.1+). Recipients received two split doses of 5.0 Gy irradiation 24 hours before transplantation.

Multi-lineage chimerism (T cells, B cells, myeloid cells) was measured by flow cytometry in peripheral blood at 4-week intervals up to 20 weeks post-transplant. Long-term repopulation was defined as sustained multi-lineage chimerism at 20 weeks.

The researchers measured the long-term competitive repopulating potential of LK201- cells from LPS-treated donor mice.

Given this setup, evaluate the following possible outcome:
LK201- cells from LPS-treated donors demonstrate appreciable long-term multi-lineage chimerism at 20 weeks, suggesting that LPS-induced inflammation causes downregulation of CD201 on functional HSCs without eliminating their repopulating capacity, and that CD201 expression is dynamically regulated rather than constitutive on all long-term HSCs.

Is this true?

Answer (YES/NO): NO